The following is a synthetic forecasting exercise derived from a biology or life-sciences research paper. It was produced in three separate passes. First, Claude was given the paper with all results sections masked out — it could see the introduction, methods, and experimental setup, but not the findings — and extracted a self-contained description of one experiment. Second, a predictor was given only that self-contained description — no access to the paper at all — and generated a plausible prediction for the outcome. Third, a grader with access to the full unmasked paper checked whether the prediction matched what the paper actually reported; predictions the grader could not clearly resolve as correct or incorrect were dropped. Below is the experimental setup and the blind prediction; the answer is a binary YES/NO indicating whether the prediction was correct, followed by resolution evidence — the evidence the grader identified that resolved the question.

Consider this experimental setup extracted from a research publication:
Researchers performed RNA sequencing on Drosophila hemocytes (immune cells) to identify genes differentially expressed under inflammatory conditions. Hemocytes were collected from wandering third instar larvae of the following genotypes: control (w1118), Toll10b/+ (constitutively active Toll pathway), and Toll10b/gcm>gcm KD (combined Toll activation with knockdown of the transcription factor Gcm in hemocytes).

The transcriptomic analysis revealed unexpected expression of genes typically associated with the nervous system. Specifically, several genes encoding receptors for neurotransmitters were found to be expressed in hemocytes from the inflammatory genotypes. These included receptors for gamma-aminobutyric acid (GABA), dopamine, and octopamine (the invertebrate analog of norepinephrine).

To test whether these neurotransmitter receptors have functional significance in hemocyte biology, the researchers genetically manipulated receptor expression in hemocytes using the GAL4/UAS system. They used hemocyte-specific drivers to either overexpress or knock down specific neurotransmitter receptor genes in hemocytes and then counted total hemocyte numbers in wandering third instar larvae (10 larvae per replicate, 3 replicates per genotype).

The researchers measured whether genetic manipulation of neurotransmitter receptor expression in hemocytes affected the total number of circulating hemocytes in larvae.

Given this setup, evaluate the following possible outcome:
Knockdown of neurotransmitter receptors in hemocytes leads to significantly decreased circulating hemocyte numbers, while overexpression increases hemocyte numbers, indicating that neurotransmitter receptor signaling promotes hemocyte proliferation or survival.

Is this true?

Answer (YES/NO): NO